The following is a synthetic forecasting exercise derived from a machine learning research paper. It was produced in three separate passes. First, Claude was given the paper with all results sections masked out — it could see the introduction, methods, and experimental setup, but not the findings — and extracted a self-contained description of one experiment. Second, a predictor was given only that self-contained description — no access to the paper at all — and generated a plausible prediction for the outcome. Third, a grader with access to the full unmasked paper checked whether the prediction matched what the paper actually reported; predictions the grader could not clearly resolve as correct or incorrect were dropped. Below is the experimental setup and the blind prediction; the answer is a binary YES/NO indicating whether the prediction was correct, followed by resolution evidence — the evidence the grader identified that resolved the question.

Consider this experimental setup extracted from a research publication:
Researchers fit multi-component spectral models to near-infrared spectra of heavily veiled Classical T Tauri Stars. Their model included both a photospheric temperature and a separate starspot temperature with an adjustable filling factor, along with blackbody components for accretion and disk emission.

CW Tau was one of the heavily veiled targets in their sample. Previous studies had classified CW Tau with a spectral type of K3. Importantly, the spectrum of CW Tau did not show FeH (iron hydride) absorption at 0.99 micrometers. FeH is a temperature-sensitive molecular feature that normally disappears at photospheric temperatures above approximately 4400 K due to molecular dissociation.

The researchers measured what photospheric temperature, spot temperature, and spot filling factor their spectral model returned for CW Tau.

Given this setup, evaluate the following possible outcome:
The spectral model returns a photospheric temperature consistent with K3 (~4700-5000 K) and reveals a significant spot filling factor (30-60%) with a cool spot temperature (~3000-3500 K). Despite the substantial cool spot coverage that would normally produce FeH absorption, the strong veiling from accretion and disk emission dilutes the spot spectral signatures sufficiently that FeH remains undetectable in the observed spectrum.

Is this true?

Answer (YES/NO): NO